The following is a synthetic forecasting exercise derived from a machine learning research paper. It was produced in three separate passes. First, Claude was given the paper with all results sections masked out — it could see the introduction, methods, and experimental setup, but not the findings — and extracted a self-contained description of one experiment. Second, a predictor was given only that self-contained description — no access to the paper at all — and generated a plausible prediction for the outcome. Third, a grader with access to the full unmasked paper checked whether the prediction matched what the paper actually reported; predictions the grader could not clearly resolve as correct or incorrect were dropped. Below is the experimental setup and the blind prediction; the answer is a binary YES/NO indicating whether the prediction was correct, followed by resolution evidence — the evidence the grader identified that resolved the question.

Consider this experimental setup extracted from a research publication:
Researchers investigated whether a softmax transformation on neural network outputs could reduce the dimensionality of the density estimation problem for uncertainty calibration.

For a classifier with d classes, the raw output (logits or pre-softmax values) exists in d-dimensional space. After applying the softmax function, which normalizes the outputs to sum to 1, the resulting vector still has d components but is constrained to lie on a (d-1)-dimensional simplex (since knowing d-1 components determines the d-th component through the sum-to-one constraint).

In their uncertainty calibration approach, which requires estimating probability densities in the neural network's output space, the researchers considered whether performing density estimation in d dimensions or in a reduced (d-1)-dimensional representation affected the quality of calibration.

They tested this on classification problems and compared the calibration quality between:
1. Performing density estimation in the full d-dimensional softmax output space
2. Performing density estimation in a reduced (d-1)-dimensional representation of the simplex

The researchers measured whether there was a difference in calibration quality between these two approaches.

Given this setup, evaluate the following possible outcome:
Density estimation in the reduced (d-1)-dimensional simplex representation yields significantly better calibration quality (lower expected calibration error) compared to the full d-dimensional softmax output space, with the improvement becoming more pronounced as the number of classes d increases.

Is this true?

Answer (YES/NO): NO